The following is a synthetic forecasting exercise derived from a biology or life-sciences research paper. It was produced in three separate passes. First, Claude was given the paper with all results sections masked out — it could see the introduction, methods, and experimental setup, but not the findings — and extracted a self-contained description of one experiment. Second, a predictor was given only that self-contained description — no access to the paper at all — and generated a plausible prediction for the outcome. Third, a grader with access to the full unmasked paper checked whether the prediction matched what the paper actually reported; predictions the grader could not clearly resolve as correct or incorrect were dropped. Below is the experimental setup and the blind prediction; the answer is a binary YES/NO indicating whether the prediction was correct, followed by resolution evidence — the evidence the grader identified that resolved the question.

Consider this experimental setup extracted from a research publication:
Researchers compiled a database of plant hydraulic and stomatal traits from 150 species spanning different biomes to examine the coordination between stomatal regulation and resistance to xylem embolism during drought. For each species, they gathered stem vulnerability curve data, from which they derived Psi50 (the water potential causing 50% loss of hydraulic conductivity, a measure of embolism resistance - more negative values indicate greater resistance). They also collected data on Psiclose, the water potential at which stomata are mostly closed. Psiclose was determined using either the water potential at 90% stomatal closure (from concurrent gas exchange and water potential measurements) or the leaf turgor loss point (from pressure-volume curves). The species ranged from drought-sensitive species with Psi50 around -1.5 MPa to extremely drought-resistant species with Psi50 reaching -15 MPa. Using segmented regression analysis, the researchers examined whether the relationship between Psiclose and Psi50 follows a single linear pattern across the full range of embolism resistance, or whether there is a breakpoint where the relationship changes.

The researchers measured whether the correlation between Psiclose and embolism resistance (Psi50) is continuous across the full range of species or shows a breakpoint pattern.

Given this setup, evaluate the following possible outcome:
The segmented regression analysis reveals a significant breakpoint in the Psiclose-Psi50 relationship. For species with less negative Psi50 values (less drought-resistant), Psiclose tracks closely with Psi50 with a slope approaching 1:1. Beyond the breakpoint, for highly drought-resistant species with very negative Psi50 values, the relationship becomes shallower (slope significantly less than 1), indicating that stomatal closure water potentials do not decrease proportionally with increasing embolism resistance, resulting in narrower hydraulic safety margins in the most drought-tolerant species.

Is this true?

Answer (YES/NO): NO